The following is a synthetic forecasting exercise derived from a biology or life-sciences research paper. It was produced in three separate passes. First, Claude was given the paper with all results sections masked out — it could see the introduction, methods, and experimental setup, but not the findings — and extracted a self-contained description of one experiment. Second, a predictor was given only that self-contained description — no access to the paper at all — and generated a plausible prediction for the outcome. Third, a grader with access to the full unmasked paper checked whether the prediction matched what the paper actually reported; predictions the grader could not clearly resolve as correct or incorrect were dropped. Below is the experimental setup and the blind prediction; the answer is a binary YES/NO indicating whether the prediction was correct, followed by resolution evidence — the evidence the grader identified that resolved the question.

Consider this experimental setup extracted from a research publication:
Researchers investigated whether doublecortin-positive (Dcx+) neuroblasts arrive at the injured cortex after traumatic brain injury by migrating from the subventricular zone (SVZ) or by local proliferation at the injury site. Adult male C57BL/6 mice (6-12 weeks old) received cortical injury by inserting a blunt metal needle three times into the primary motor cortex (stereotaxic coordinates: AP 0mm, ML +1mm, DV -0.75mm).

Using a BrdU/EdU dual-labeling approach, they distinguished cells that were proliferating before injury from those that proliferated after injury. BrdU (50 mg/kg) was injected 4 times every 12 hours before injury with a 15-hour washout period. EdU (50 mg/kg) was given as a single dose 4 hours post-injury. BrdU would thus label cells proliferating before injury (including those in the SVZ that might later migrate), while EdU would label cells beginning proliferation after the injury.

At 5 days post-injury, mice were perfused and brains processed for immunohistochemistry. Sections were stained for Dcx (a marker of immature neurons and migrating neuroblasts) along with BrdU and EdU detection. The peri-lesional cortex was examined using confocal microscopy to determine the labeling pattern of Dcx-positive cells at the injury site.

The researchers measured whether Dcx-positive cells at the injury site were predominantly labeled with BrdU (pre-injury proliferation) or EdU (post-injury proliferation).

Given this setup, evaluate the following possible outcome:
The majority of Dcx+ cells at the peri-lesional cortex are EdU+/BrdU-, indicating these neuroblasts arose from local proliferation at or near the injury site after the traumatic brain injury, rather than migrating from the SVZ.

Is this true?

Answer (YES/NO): NO